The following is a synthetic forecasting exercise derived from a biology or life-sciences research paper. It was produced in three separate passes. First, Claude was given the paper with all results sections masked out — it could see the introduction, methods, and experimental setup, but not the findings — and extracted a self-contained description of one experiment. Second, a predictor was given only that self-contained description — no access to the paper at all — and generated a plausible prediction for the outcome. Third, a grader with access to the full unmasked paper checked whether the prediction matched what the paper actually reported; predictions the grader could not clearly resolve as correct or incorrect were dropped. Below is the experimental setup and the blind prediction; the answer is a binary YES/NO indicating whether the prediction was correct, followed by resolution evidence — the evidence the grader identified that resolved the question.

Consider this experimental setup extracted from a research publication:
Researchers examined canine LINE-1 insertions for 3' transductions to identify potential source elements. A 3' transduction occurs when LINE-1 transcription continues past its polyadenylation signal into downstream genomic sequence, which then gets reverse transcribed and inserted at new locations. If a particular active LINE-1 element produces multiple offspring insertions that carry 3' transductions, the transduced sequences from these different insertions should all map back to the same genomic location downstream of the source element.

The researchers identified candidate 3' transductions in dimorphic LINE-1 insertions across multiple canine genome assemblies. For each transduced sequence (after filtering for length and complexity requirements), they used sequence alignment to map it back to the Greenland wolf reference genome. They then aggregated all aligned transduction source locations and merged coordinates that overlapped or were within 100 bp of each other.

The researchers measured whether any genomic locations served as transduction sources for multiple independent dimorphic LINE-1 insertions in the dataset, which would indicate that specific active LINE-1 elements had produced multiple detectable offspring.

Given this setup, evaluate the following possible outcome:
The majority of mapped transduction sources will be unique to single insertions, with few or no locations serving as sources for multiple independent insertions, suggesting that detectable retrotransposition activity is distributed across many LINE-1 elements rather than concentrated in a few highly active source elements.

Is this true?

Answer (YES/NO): NO